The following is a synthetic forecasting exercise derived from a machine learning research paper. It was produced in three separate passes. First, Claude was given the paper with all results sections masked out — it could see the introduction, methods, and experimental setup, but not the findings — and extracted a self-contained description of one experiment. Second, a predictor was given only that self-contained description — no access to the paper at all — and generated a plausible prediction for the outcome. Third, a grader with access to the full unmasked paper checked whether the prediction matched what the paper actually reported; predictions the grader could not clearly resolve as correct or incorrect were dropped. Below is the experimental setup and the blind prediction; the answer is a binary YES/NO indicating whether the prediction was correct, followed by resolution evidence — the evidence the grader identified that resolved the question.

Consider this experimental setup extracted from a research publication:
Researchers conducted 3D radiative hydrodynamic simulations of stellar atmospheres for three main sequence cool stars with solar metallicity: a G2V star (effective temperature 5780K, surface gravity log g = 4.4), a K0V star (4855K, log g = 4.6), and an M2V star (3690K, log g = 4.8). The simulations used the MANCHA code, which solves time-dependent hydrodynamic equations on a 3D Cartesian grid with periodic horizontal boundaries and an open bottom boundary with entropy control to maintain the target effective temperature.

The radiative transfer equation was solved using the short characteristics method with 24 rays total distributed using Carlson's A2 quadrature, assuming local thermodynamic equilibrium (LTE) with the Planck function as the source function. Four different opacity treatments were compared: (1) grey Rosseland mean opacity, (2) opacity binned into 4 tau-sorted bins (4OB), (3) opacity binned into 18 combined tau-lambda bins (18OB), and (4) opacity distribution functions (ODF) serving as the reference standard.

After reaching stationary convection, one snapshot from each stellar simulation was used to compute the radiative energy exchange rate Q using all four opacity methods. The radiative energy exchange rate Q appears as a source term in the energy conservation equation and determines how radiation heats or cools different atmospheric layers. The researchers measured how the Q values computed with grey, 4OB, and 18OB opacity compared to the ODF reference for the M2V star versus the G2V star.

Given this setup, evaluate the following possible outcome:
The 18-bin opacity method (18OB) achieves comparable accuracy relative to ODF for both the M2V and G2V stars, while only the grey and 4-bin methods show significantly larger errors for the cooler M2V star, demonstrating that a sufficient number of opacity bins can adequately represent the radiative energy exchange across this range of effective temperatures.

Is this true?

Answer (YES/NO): NO